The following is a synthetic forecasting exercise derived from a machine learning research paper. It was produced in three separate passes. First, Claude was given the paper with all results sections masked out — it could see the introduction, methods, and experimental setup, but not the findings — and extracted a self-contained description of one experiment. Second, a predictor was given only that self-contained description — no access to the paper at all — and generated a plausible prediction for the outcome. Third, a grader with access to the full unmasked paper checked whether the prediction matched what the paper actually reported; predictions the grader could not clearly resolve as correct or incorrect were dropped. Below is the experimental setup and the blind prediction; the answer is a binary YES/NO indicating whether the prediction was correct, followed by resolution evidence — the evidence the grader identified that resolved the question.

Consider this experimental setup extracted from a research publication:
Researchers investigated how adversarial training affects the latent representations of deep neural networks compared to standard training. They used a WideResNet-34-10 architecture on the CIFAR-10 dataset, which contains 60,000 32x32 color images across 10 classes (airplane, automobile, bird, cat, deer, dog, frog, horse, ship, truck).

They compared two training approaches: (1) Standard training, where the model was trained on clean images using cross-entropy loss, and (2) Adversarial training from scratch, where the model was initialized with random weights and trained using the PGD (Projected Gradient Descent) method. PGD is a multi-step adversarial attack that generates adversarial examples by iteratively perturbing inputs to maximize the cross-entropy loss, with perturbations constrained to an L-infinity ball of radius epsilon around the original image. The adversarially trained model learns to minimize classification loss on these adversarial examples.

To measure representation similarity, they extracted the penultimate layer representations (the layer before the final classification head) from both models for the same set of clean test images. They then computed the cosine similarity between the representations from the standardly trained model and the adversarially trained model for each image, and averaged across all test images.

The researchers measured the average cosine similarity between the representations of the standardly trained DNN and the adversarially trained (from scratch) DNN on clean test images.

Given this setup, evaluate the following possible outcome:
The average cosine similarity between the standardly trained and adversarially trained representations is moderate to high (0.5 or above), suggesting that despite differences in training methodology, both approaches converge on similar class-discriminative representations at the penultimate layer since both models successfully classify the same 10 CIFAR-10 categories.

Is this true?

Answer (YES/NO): NO